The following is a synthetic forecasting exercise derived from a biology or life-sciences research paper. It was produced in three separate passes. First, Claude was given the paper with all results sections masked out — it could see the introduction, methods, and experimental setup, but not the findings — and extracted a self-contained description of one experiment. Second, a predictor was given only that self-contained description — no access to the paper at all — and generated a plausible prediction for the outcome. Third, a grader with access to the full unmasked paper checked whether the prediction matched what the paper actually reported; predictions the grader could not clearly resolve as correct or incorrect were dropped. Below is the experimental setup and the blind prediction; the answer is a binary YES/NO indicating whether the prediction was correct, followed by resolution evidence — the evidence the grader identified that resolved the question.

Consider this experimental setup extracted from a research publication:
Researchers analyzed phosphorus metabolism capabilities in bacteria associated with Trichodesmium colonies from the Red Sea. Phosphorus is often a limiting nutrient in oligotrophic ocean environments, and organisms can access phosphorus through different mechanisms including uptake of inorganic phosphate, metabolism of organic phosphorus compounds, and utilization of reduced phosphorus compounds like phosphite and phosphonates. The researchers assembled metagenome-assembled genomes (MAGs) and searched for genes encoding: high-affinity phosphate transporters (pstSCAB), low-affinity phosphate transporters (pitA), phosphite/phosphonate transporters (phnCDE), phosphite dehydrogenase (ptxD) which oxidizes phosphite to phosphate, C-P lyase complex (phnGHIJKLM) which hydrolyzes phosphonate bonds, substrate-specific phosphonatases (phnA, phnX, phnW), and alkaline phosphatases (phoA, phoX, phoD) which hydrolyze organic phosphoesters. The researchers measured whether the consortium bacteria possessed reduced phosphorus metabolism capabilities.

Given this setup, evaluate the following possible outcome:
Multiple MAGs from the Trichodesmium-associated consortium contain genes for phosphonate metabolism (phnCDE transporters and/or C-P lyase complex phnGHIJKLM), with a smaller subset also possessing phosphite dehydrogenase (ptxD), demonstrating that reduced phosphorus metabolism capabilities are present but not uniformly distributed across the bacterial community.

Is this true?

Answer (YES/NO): YES